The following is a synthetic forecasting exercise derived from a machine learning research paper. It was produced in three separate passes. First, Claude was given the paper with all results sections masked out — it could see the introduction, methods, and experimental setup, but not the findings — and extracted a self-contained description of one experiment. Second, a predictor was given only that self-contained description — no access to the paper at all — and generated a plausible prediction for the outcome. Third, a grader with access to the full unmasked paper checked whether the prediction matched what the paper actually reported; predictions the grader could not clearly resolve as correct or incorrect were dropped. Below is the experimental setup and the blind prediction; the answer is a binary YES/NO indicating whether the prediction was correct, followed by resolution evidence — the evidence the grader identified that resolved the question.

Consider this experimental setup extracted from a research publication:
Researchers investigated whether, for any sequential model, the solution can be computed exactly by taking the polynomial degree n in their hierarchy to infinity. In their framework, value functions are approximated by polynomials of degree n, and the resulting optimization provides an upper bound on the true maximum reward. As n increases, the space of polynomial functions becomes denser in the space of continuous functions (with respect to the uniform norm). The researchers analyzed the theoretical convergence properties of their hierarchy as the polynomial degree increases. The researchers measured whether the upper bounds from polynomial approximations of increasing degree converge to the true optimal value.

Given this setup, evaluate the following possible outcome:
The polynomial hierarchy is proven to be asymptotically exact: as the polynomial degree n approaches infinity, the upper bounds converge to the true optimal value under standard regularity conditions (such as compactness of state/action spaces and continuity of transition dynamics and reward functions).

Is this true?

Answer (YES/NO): YES